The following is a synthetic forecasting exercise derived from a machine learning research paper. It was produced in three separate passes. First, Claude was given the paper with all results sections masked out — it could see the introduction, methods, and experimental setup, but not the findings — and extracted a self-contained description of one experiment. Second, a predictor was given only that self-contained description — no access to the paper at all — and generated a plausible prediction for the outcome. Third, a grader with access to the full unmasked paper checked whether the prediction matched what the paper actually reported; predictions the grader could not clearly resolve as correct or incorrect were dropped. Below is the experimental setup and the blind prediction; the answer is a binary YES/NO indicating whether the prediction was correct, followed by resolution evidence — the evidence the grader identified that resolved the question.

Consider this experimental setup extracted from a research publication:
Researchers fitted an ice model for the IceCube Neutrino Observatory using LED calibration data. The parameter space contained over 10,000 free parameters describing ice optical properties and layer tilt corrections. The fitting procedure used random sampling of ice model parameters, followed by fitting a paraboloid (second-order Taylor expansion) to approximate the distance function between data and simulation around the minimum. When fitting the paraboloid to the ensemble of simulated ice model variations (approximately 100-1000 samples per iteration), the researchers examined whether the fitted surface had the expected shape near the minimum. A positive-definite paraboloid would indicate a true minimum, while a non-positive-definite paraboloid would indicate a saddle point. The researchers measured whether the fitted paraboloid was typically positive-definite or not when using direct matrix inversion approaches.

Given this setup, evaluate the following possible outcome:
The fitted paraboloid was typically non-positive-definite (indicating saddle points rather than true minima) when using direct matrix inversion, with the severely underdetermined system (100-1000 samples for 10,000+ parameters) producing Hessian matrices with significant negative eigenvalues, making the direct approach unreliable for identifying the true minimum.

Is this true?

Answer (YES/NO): YES